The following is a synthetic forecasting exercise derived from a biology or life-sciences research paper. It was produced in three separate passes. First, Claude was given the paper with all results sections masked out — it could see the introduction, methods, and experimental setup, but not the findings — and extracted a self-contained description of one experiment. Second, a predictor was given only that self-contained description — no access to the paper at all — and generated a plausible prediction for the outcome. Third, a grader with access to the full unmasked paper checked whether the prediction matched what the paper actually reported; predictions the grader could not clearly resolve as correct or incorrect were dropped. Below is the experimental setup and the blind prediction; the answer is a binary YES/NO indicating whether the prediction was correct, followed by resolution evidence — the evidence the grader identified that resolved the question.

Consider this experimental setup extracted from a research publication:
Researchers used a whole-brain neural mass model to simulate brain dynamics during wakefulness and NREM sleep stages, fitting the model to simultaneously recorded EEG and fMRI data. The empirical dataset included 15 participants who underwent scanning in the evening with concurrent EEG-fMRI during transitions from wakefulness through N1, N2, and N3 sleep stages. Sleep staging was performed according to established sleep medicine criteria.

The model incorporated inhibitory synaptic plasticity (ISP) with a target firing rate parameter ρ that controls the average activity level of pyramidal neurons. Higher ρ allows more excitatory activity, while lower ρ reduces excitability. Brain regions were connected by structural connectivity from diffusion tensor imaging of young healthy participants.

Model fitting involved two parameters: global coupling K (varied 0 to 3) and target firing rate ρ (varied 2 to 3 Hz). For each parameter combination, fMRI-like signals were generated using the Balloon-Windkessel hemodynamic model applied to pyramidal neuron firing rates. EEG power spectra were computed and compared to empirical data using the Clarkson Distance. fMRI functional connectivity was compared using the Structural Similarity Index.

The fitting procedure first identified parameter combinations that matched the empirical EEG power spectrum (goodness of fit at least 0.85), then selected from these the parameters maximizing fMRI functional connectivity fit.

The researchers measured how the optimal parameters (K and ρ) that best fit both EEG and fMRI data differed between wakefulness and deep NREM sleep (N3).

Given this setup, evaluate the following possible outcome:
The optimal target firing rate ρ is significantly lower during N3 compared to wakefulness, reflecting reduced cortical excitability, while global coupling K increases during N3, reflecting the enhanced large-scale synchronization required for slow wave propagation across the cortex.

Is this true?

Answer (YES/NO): NO